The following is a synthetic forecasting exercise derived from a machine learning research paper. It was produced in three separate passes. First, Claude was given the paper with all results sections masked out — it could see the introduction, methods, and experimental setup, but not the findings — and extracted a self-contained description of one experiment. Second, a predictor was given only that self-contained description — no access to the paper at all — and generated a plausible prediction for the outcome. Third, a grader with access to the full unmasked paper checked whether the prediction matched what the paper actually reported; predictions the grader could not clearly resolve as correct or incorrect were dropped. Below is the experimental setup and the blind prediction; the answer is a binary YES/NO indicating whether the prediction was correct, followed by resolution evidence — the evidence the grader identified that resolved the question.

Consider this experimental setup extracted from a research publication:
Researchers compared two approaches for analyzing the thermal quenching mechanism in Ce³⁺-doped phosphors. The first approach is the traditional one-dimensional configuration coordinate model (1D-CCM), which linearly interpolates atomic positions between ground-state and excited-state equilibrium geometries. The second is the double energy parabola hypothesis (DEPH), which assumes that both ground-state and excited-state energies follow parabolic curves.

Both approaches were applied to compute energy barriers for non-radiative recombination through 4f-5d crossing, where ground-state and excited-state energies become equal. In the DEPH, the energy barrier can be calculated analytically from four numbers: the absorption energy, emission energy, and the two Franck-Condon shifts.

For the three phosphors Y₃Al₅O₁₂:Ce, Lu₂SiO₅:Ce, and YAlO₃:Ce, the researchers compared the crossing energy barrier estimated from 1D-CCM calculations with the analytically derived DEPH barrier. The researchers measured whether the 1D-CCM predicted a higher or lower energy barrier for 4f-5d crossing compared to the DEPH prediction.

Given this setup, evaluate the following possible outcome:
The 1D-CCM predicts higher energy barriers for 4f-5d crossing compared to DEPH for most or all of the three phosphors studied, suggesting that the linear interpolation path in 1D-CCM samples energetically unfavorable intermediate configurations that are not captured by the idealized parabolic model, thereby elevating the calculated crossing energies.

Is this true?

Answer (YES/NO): YES